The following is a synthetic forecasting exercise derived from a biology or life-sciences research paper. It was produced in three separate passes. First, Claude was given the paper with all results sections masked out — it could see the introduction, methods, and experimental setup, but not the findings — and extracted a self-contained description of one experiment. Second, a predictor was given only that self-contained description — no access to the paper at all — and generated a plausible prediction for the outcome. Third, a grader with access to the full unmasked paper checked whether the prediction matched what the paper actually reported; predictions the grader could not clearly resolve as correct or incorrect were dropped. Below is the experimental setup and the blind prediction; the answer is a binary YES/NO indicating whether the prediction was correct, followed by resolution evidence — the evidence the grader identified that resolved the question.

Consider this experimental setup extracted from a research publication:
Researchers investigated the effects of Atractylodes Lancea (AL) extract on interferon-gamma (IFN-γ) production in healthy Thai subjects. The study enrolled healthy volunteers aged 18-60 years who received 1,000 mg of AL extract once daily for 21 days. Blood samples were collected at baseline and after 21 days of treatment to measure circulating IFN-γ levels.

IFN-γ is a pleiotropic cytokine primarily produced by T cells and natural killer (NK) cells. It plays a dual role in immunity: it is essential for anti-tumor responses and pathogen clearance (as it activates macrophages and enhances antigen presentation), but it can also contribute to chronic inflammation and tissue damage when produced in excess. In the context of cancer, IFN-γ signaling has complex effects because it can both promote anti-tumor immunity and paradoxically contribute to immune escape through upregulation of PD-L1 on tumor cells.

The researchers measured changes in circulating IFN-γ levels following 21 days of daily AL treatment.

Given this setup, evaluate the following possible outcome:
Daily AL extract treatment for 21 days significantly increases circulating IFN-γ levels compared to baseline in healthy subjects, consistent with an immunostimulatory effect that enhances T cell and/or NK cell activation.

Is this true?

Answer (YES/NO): NO